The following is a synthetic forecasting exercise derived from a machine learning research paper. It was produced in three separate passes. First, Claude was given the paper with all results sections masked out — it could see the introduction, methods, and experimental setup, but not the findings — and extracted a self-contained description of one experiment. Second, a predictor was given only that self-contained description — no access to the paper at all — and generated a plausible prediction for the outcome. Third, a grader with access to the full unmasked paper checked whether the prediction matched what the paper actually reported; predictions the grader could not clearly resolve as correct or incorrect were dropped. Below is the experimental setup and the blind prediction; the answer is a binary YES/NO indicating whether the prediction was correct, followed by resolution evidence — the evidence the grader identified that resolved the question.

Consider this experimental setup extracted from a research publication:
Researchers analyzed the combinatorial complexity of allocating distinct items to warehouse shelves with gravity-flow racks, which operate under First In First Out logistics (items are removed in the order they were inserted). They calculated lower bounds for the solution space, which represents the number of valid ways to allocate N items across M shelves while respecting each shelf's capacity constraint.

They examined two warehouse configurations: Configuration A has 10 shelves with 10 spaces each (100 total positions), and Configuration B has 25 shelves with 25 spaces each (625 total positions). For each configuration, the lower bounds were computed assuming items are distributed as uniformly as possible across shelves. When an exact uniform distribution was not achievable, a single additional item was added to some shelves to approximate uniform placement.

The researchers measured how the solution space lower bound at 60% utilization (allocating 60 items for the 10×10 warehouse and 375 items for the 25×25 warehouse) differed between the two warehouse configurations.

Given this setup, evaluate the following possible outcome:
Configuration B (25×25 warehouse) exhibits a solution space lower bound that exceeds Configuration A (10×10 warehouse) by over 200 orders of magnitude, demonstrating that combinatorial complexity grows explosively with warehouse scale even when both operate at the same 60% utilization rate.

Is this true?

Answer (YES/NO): YES